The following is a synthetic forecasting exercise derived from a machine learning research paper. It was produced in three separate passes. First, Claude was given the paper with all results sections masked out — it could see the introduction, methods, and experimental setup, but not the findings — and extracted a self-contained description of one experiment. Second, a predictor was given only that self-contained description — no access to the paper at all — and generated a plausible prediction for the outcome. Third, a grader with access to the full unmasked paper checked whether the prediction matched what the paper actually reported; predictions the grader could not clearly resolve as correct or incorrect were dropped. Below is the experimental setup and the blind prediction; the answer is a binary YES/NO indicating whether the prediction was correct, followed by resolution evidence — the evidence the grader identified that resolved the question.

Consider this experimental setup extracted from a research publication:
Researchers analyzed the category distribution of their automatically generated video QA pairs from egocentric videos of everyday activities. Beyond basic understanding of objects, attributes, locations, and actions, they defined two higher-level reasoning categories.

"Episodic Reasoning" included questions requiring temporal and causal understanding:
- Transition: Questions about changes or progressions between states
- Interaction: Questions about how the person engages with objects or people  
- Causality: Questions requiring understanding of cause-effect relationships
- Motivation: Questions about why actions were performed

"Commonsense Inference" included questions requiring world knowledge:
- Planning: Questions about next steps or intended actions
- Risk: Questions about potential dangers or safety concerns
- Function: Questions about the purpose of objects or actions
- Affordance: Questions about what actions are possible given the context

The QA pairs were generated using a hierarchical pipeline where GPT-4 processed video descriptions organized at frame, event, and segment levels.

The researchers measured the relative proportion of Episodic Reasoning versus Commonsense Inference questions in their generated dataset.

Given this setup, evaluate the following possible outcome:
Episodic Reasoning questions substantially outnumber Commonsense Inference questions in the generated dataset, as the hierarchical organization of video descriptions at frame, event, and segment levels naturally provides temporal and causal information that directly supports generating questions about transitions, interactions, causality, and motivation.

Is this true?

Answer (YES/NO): NO